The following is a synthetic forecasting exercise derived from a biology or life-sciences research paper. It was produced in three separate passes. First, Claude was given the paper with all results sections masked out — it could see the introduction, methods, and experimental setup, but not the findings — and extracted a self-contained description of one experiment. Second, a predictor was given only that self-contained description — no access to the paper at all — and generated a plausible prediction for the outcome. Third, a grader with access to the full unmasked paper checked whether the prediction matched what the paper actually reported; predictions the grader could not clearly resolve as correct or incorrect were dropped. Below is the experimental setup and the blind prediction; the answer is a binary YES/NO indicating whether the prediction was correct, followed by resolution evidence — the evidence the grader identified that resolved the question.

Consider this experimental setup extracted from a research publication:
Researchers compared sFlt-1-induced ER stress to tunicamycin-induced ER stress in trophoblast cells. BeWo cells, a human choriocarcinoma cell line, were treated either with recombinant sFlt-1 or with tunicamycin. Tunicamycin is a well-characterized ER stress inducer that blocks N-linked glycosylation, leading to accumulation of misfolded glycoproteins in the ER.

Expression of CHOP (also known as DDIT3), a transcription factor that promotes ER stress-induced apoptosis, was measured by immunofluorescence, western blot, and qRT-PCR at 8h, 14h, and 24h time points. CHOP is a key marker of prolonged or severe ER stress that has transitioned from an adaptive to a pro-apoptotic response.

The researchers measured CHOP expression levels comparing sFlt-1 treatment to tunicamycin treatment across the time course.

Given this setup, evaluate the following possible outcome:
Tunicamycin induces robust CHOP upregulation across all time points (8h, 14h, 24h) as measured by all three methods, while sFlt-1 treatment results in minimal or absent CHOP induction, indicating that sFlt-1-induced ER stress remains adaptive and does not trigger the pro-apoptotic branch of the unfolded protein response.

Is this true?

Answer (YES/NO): NO